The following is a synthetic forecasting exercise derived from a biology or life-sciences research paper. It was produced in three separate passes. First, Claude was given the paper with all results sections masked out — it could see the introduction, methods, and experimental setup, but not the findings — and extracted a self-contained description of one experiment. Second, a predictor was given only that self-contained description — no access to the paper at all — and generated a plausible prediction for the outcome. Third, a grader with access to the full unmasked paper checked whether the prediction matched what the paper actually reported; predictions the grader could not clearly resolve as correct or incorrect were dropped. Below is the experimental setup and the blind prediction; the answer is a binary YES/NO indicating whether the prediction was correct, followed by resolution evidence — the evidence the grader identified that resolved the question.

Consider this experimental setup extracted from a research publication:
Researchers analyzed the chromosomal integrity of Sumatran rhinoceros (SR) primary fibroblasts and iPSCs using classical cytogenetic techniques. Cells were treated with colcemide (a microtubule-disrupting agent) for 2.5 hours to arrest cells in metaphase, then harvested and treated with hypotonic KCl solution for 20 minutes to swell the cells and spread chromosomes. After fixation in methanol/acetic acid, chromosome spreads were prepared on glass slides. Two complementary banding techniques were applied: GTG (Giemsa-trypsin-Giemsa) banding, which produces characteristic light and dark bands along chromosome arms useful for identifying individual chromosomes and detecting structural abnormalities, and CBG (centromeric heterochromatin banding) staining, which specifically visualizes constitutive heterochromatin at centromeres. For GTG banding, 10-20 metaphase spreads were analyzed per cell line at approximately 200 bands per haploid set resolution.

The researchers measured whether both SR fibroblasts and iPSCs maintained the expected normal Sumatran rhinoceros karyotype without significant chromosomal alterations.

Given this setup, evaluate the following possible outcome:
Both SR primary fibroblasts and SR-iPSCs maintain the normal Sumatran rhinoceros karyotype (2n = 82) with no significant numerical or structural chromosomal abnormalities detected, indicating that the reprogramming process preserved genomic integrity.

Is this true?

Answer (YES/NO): YES